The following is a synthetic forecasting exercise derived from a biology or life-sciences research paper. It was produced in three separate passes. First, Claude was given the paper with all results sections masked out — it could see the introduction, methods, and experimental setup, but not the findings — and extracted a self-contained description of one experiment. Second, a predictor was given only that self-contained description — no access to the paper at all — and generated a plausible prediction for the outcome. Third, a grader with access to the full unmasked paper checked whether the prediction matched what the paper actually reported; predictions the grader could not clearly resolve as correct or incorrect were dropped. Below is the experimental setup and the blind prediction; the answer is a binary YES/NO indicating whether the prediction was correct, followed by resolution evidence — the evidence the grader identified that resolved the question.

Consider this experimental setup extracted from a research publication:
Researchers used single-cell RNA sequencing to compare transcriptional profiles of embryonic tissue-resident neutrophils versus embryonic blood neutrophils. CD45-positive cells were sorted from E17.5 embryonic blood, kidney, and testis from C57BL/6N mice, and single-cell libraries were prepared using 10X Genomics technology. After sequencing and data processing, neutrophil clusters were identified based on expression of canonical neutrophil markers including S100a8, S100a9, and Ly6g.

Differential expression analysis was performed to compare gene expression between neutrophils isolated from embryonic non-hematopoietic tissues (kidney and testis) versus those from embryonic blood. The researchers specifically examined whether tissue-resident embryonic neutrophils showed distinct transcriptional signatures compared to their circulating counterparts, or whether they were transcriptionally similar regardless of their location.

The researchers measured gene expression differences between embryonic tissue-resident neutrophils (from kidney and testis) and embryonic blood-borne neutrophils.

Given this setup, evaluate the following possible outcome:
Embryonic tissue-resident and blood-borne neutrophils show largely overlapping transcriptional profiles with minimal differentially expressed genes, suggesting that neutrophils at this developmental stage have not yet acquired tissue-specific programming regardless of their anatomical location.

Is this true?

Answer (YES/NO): YES